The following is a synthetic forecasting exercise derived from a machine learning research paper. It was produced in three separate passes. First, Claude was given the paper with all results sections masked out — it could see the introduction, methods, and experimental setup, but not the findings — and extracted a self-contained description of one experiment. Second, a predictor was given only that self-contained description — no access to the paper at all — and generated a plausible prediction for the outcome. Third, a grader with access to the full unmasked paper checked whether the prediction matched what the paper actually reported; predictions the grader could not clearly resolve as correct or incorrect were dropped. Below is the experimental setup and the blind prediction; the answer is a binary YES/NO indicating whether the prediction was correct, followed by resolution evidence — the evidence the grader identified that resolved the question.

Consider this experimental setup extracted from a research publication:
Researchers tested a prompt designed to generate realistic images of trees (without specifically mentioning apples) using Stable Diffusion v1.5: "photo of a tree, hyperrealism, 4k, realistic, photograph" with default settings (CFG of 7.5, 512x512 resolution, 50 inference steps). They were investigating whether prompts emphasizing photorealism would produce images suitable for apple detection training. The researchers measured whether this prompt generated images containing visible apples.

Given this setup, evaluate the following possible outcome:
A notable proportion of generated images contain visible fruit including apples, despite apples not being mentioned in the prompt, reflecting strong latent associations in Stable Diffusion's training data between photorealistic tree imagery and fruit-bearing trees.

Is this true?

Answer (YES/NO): NO